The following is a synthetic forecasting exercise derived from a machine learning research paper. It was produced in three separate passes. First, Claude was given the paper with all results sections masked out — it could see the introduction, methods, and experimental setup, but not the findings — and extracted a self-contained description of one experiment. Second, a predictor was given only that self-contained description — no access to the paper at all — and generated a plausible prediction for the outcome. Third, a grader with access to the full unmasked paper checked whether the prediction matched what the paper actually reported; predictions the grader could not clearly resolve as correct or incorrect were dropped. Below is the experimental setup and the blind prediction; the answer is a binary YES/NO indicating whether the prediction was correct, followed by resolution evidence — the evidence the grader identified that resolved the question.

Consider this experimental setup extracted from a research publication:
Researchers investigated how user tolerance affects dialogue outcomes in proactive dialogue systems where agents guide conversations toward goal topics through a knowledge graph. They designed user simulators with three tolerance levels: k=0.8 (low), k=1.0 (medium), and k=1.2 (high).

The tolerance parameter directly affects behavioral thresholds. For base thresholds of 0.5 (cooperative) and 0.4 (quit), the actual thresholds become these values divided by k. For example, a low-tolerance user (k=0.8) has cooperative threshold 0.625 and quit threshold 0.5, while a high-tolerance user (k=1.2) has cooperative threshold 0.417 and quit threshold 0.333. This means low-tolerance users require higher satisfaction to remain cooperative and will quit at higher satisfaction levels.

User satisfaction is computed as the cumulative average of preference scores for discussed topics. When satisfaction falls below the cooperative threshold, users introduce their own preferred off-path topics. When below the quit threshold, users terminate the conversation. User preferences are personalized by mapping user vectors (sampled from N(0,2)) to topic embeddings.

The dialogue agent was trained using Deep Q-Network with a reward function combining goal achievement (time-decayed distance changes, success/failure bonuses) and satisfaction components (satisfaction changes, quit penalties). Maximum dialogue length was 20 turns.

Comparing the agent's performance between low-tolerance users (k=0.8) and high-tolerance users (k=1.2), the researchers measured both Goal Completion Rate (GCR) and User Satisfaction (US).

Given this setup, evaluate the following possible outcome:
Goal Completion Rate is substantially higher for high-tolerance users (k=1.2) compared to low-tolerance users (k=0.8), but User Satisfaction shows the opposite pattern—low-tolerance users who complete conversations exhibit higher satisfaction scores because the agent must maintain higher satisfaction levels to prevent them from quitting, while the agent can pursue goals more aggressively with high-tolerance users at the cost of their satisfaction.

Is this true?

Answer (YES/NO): YES